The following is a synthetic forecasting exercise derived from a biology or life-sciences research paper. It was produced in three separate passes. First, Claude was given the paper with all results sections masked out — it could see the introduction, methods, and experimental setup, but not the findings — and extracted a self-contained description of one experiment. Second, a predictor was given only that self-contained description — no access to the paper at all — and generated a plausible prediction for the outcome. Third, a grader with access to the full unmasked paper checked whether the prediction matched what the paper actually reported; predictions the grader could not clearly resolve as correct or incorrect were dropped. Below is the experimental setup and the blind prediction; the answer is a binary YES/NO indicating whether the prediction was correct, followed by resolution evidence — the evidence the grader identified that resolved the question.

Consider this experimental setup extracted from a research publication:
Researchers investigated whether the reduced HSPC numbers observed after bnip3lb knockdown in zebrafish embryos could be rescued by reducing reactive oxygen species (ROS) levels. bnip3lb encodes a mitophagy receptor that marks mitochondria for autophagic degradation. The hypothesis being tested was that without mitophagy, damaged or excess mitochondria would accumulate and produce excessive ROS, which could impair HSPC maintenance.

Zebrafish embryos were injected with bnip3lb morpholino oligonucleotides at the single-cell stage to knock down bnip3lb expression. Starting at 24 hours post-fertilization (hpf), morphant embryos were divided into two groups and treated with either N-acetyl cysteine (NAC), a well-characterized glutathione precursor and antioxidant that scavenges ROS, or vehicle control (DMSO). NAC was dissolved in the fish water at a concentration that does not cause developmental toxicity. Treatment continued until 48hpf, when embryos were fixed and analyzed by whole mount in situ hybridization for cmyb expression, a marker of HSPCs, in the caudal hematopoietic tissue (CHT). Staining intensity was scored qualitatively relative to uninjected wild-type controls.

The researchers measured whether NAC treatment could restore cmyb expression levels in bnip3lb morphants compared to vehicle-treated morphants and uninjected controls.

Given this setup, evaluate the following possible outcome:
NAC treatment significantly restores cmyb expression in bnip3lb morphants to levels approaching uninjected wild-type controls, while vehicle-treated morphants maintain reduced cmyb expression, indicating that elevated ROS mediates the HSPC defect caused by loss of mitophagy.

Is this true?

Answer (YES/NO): YES